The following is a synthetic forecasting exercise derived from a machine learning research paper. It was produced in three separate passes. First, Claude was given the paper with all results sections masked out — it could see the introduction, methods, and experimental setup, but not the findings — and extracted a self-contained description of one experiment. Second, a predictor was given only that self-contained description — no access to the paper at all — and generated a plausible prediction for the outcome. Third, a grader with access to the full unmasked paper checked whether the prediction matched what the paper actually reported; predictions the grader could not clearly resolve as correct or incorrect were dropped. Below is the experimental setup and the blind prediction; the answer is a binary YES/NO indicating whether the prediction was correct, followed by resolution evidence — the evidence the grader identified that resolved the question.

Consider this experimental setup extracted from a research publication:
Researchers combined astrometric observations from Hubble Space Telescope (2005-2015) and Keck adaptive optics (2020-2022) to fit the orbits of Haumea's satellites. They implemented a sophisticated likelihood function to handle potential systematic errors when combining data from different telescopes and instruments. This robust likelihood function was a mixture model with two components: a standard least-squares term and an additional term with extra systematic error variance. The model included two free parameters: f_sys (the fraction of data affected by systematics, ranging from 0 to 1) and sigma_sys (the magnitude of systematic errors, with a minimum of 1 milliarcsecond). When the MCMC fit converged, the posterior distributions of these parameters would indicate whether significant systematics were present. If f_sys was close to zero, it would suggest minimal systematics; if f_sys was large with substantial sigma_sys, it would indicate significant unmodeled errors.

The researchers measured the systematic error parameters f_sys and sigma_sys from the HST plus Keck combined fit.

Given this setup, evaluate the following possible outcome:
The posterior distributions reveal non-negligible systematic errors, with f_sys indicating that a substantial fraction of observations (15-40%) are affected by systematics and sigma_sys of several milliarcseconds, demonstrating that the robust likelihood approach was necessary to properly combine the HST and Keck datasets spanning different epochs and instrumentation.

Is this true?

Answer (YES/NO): NO